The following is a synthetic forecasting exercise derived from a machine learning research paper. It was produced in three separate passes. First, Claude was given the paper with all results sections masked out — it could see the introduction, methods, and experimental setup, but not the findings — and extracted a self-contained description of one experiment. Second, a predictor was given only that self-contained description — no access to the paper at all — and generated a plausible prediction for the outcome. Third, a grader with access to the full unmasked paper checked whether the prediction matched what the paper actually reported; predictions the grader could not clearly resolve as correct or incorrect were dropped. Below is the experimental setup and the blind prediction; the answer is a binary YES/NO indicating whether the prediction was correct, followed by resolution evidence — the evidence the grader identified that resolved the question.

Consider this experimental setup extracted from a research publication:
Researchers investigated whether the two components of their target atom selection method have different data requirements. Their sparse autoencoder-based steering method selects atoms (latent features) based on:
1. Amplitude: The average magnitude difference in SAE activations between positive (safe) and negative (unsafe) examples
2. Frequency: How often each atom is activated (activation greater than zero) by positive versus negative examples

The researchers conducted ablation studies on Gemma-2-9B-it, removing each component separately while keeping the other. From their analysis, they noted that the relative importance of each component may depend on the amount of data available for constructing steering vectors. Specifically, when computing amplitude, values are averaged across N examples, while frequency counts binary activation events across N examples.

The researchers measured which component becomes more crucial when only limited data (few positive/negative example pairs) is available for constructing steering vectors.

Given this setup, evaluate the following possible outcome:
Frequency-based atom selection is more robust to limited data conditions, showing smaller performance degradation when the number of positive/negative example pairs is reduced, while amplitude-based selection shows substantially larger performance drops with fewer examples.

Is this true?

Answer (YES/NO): NO